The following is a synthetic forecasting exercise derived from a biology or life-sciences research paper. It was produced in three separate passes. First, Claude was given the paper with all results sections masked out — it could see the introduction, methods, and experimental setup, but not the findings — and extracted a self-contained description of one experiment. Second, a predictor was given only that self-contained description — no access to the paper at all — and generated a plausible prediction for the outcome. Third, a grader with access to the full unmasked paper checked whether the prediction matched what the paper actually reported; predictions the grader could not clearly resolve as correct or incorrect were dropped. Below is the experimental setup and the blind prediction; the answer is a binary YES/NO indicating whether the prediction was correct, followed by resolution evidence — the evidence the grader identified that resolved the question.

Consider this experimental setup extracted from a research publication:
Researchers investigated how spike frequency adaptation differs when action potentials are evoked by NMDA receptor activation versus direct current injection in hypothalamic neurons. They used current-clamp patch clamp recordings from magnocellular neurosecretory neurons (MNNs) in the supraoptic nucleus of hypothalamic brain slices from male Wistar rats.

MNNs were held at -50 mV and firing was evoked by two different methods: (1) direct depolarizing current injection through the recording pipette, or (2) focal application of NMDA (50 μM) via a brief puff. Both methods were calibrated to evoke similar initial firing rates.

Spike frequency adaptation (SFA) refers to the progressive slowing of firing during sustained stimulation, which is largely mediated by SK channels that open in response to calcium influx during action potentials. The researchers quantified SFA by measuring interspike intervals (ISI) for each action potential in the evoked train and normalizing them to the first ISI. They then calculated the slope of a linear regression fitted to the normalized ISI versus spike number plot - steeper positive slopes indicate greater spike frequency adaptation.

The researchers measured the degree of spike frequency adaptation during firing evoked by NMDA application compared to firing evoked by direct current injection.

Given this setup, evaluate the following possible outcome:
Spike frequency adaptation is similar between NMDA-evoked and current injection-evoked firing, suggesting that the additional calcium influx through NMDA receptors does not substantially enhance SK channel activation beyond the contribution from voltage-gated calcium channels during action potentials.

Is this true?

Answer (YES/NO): NO